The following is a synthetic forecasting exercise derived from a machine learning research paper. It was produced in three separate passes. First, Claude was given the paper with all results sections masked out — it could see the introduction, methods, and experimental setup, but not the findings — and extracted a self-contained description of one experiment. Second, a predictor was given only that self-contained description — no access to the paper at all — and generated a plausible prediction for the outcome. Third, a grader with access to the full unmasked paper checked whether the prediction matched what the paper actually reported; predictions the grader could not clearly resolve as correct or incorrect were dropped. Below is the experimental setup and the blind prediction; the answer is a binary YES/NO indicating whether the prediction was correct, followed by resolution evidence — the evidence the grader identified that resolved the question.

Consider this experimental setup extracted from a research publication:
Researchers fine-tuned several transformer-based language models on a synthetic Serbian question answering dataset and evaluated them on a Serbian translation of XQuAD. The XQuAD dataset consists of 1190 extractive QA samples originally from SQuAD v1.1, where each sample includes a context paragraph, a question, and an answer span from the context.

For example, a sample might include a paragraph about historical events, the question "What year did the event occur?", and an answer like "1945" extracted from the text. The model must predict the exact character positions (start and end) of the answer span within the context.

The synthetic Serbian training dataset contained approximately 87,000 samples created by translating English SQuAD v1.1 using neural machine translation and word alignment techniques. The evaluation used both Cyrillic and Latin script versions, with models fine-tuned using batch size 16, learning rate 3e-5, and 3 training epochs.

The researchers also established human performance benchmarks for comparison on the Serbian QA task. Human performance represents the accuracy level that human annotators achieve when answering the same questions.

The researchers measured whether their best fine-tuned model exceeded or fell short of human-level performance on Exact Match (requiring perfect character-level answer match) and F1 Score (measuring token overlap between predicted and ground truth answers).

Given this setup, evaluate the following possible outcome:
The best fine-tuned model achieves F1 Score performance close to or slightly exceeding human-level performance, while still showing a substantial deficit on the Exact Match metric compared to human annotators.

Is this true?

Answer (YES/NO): NO